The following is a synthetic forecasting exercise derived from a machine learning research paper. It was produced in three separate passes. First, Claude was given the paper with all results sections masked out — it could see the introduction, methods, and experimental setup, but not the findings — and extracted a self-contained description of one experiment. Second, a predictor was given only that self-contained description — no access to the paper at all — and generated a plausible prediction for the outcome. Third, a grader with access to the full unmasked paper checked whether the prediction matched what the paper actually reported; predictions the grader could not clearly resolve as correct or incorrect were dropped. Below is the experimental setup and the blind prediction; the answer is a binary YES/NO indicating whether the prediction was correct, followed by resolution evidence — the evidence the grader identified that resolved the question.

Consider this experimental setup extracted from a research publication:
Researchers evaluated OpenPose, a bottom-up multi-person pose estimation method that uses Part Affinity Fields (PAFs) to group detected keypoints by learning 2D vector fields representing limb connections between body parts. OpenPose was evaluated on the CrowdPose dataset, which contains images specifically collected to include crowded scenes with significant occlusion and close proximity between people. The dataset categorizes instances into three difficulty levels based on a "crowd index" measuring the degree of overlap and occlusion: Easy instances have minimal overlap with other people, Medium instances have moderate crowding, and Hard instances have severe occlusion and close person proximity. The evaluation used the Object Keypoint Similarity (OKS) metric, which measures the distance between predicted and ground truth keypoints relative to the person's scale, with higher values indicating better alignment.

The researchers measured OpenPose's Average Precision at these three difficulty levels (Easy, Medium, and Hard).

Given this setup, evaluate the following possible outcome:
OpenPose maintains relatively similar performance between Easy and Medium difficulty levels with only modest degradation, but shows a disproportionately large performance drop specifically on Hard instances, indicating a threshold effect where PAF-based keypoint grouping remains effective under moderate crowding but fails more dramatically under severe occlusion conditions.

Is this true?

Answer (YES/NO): NO